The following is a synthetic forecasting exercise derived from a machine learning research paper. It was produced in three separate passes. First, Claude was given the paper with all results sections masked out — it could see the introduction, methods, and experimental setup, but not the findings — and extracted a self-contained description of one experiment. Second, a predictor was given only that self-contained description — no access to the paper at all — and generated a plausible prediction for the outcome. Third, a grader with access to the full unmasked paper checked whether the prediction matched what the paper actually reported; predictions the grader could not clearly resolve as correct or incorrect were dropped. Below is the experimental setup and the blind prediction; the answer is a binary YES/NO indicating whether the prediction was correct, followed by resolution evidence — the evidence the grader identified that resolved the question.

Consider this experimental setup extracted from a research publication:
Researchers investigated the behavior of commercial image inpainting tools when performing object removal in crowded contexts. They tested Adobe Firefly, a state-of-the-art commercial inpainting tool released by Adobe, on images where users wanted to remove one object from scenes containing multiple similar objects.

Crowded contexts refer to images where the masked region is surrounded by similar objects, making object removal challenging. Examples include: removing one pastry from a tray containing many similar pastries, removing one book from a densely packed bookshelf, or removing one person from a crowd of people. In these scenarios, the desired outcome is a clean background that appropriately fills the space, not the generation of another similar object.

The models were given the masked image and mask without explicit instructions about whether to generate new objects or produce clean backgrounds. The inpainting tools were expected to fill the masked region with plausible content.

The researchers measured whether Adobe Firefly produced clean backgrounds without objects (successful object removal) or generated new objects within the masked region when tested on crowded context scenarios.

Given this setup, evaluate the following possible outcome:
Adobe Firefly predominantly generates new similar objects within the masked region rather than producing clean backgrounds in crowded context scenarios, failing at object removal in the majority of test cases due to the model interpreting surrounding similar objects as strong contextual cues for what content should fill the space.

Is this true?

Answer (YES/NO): YES